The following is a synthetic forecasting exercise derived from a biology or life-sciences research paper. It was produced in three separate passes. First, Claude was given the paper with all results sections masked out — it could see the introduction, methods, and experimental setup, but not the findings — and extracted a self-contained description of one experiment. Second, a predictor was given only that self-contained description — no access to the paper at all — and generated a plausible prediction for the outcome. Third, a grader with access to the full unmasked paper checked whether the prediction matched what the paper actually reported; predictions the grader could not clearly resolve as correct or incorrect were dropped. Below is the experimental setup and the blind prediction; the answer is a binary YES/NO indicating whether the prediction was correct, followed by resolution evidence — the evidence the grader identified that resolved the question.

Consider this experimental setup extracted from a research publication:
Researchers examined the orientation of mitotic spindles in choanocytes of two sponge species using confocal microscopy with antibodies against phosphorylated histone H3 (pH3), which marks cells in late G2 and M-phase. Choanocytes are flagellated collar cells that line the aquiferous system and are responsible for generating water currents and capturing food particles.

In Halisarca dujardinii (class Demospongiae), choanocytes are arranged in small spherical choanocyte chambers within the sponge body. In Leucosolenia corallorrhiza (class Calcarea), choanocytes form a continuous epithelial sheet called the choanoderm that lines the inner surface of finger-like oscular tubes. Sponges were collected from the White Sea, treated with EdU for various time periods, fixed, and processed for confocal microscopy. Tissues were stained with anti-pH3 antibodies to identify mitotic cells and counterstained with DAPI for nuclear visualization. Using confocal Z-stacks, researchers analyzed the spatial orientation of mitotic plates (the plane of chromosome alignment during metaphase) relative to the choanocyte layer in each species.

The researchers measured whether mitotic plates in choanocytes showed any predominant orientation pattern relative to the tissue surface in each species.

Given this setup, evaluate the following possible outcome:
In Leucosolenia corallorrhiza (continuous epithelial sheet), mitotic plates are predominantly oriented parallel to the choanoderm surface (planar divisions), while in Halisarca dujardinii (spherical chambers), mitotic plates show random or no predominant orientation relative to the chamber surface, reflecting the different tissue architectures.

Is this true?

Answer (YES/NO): NO